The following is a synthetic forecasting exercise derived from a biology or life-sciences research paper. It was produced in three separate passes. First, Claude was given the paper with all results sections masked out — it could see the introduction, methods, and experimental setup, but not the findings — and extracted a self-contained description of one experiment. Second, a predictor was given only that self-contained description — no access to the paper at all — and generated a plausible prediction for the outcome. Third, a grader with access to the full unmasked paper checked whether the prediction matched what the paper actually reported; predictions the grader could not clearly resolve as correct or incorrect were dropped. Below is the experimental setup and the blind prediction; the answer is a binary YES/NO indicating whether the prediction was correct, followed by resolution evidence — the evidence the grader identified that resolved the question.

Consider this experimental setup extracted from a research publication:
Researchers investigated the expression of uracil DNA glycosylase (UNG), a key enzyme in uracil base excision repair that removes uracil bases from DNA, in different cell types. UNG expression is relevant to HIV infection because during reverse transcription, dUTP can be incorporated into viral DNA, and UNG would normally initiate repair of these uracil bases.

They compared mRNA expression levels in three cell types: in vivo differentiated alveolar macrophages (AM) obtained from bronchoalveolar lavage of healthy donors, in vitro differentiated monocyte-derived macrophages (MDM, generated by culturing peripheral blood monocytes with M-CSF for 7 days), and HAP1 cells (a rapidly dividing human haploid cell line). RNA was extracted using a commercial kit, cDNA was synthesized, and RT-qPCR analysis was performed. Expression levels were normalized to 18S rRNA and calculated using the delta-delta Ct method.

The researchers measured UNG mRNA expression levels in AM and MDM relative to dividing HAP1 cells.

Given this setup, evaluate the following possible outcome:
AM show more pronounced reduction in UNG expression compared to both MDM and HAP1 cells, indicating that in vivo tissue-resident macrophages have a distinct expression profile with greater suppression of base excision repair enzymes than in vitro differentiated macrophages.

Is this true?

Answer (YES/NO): YES